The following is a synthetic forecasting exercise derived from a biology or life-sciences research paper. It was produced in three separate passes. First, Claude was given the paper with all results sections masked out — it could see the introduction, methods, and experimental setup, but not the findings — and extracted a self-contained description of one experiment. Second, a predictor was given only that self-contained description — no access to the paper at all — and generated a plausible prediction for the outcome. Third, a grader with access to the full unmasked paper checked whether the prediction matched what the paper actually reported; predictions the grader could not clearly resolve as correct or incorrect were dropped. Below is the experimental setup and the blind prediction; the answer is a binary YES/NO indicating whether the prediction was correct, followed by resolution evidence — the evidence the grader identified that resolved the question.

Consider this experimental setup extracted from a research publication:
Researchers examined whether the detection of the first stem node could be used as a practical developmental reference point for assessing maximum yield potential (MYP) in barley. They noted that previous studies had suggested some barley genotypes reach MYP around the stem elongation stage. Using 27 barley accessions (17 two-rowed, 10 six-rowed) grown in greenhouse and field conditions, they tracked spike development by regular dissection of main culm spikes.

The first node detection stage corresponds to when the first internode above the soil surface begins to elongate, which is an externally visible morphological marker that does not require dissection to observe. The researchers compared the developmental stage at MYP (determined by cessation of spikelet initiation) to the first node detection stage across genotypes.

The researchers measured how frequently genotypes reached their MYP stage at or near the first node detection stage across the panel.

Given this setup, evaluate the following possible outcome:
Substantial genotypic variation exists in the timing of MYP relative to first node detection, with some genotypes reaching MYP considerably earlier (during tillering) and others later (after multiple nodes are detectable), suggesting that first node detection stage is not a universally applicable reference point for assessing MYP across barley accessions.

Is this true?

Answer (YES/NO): NO